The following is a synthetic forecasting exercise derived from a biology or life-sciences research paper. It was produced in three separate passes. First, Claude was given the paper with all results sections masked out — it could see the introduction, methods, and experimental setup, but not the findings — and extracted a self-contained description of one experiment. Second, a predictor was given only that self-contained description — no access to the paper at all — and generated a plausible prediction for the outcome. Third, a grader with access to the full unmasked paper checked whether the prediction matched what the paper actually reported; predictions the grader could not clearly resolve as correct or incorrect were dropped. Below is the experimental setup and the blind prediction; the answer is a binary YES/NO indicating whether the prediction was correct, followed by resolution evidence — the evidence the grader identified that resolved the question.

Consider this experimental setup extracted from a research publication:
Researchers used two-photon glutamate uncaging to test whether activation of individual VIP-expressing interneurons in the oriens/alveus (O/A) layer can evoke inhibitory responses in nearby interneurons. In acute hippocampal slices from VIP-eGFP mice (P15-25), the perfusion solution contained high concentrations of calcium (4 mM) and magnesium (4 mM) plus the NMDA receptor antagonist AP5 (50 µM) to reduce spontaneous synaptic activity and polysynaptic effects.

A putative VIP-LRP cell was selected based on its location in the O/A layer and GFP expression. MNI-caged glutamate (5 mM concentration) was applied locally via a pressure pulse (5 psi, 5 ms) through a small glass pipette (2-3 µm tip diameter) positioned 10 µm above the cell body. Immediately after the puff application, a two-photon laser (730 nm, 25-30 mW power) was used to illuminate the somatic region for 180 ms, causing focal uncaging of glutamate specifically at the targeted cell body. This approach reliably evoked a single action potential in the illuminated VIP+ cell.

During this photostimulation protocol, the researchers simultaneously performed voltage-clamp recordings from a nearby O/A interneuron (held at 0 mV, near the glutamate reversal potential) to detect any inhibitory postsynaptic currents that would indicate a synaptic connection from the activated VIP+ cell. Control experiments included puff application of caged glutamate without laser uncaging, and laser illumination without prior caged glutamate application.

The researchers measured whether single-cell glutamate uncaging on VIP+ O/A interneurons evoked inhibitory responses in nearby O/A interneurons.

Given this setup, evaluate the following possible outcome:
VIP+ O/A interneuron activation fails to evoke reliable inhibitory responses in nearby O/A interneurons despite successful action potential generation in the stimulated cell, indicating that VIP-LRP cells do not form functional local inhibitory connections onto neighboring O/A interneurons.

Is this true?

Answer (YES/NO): NO